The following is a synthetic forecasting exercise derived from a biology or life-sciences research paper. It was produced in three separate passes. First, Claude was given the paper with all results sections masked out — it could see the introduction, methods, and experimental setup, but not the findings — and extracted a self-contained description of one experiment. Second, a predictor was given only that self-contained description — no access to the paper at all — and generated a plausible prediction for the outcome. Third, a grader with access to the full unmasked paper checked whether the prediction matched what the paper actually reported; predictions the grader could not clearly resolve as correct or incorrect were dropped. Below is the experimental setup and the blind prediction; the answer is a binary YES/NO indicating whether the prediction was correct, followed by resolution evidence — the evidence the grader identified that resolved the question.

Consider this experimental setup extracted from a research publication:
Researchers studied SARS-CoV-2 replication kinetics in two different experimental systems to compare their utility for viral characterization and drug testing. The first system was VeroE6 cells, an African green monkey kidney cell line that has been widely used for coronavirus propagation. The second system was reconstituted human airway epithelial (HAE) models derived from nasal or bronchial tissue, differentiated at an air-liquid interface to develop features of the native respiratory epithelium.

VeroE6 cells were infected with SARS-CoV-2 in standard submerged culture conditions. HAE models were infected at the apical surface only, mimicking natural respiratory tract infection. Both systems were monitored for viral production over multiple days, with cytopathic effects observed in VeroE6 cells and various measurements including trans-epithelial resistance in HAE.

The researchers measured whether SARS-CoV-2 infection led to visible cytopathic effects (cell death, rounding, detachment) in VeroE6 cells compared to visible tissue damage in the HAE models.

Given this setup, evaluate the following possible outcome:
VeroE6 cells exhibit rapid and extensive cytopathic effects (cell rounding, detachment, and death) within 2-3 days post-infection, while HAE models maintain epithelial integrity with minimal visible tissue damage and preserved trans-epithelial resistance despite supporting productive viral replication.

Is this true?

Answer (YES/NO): NO